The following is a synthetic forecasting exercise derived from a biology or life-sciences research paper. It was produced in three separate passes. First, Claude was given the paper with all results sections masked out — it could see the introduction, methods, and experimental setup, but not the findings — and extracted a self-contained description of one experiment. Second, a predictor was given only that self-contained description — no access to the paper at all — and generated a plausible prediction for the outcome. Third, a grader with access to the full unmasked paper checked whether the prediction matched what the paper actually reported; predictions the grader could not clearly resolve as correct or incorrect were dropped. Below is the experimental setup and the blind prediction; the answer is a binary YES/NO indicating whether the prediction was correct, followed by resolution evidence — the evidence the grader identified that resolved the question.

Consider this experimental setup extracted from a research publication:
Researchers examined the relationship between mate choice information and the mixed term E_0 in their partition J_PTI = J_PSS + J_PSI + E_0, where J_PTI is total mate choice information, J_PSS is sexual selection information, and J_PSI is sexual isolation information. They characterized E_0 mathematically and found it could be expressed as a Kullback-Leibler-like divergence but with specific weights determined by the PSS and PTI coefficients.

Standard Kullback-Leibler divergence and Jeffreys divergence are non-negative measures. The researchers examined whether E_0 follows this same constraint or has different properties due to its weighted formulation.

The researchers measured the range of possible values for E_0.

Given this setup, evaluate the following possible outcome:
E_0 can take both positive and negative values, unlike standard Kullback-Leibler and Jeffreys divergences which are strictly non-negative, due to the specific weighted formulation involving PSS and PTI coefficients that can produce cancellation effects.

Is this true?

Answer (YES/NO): YES